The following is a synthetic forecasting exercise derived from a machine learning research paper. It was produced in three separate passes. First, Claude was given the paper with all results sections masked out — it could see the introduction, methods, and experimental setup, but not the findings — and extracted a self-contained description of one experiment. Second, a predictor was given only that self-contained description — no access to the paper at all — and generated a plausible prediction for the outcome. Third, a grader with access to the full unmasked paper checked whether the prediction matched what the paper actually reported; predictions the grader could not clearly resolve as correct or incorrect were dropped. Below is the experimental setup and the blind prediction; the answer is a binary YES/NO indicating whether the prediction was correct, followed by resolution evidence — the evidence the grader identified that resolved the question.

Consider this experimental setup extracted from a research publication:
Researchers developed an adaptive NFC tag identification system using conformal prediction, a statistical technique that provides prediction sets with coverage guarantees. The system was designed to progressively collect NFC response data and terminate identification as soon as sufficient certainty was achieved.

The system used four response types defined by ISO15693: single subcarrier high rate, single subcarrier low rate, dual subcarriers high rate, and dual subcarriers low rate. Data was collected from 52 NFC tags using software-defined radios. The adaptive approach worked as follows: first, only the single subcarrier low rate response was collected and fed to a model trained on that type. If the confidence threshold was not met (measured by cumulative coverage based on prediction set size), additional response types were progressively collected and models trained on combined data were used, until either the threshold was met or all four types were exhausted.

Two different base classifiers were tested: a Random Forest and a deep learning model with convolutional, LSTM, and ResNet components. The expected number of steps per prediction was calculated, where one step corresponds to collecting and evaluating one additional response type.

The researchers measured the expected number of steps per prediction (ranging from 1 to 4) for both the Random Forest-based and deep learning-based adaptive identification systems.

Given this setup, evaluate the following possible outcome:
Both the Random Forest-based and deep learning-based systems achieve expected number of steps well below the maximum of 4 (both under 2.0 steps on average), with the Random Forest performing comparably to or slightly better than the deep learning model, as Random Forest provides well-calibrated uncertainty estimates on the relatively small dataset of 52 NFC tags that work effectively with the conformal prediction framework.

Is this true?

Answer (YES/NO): NO